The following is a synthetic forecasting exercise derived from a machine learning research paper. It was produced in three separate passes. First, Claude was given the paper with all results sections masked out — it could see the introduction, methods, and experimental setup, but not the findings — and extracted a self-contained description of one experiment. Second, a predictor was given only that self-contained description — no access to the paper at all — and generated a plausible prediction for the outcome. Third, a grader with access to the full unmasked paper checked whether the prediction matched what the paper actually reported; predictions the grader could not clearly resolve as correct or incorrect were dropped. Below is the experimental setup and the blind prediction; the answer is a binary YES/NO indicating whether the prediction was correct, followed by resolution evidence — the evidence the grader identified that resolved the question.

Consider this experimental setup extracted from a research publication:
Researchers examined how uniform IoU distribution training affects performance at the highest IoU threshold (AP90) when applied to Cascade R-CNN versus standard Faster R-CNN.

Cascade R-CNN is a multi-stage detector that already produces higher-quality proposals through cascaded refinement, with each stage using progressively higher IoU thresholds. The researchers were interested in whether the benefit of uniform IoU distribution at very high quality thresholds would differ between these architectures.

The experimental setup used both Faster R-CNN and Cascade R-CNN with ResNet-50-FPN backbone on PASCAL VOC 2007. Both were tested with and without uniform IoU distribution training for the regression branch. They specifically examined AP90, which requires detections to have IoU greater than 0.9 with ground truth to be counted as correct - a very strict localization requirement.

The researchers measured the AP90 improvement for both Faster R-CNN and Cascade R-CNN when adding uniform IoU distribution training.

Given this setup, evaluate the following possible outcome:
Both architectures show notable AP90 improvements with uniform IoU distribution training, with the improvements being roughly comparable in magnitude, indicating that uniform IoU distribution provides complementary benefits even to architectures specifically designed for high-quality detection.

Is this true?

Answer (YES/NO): NO